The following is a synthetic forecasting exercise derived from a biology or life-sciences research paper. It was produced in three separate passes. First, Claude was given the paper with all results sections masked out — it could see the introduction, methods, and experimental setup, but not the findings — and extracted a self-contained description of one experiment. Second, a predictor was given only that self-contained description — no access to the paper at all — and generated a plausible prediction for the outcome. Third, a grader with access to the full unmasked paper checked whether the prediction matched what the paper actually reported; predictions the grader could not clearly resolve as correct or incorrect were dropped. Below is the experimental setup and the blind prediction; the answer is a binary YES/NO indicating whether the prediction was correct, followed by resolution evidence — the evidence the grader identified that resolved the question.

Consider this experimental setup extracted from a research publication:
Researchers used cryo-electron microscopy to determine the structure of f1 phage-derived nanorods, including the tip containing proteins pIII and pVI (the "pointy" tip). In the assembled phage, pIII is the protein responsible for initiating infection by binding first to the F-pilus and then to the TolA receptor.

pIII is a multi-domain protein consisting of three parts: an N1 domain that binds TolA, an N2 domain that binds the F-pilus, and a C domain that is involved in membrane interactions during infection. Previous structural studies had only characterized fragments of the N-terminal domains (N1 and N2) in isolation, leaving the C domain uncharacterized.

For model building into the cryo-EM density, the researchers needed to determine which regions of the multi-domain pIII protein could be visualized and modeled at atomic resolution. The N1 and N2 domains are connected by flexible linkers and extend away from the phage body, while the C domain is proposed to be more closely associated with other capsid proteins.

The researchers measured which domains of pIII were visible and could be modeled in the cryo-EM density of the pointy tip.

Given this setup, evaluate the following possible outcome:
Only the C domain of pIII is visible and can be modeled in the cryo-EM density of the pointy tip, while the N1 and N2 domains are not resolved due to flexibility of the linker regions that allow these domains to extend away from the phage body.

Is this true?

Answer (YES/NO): YES